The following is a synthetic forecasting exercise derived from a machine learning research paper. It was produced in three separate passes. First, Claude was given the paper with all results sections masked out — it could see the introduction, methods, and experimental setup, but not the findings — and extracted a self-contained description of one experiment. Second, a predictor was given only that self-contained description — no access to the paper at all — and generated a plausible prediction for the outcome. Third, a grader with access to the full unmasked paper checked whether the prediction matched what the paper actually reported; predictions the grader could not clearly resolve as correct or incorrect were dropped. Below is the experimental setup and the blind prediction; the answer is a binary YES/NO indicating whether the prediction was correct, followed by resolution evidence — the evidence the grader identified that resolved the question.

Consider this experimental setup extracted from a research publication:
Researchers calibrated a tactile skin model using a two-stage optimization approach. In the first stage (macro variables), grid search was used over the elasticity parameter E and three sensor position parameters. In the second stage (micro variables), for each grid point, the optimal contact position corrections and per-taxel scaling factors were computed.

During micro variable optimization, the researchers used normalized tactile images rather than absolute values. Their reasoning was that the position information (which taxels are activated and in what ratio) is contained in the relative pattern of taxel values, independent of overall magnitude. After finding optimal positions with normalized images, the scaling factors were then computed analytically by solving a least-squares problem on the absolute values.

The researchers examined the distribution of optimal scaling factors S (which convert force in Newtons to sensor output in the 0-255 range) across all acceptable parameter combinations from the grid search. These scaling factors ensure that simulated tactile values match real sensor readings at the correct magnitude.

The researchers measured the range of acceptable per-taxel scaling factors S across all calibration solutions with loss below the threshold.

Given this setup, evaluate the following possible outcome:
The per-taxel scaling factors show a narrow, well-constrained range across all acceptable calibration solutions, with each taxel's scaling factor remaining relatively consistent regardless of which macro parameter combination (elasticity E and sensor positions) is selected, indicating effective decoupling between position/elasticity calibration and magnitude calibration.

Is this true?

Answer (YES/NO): YES